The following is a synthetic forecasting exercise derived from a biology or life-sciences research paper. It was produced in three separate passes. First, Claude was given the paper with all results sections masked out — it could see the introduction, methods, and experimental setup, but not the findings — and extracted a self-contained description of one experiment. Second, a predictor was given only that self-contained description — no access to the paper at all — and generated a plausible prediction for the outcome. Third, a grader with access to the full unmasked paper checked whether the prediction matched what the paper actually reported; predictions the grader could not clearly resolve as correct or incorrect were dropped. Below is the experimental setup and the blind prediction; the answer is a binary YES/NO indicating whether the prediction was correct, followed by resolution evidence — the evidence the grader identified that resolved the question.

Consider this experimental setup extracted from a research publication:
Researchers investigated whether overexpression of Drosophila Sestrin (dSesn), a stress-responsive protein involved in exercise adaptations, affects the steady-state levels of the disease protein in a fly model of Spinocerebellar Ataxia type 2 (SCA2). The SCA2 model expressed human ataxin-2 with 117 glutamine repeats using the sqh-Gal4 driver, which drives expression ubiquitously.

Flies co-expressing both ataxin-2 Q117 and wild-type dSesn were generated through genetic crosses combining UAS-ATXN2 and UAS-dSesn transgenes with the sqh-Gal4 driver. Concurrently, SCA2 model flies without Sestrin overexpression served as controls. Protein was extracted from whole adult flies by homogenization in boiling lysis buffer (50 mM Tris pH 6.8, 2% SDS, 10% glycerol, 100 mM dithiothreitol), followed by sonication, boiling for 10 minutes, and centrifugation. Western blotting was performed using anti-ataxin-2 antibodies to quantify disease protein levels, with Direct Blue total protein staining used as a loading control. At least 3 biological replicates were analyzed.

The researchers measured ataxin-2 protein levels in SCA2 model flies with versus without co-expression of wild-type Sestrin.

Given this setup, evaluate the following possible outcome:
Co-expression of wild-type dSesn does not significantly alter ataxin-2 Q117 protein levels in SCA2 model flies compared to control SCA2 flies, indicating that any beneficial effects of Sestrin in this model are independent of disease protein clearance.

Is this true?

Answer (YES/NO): NO